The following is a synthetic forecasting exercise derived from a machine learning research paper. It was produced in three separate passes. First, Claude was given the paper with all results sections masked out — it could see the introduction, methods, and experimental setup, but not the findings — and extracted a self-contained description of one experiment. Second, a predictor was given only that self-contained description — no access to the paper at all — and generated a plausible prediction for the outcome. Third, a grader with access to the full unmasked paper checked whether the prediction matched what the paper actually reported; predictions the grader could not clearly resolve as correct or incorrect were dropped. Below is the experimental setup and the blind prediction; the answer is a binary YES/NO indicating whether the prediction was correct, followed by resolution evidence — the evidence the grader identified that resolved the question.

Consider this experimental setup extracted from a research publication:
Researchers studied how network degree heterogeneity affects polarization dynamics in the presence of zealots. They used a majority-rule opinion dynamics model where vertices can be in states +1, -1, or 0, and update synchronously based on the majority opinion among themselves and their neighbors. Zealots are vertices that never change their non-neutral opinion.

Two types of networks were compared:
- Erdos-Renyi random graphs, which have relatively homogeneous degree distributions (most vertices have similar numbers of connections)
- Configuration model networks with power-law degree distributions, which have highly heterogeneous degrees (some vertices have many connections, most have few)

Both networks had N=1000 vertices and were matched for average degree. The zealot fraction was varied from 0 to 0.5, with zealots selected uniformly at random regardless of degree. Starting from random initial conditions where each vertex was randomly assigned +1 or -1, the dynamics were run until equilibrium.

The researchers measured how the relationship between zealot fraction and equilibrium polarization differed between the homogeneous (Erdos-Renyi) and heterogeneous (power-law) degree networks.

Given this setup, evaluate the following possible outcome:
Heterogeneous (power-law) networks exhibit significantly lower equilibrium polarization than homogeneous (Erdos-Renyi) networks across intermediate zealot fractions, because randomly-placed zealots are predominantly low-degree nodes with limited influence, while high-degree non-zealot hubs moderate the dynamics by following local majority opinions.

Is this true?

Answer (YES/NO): NO